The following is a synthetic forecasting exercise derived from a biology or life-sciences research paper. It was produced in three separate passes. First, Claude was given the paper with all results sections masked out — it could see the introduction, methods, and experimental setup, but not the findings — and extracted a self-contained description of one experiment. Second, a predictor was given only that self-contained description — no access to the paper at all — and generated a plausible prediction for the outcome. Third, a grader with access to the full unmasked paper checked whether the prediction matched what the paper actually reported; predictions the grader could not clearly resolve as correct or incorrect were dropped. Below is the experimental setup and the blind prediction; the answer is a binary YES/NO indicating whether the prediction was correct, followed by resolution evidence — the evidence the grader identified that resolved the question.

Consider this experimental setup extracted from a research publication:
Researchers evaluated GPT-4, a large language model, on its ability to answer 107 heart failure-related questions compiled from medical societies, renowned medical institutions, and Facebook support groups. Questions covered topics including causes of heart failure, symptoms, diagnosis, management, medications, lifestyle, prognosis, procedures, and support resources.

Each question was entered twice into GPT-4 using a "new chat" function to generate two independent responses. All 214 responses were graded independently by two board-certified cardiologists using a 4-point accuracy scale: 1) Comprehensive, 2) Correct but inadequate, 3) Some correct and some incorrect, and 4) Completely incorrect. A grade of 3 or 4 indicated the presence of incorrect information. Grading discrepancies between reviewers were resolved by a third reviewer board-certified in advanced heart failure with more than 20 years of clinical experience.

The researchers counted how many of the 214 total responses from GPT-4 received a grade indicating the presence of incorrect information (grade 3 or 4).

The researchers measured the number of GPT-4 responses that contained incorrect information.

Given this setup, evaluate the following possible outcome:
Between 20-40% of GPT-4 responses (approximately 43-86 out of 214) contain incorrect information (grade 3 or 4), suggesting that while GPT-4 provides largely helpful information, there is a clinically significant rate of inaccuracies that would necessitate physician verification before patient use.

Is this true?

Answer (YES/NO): NO